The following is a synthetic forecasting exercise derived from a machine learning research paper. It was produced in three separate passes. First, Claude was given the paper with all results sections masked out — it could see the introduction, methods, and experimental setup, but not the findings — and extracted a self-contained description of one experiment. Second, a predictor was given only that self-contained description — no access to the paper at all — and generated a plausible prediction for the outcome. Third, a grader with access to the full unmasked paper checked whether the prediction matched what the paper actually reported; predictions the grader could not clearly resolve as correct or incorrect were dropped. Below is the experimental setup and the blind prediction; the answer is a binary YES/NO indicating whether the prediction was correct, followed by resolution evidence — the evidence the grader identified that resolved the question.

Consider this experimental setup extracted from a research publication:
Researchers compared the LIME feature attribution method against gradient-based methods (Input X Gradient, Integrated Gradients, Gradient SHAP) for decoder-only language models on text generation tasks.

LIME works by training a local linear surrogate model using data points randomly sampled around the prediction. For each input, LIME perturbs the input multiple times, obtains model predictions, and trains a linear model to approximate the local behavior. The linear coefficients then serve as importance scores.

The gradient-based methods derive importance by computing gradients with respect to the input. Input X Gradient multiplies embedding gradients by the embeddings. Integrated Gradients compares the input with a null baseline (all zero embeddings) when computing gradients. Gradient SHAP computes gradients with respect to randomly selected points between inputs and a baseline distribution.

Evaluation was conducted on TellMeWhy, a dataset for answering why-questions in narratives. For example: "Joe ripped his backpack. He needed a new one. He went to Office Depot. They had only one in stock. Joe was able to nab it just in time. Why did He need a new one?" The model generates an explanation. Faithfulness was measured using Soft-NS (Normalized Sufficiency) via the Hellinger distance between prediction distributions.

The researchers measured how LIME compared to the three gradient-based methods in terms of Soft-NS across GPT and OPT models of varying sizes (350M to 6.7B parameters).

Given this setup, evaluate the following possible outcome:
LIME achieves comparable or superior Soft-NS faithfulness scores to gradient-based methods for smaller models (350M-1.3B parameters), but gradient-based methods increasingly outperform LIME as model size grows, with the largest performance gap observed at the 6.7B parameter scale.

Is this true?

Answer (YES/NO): NO